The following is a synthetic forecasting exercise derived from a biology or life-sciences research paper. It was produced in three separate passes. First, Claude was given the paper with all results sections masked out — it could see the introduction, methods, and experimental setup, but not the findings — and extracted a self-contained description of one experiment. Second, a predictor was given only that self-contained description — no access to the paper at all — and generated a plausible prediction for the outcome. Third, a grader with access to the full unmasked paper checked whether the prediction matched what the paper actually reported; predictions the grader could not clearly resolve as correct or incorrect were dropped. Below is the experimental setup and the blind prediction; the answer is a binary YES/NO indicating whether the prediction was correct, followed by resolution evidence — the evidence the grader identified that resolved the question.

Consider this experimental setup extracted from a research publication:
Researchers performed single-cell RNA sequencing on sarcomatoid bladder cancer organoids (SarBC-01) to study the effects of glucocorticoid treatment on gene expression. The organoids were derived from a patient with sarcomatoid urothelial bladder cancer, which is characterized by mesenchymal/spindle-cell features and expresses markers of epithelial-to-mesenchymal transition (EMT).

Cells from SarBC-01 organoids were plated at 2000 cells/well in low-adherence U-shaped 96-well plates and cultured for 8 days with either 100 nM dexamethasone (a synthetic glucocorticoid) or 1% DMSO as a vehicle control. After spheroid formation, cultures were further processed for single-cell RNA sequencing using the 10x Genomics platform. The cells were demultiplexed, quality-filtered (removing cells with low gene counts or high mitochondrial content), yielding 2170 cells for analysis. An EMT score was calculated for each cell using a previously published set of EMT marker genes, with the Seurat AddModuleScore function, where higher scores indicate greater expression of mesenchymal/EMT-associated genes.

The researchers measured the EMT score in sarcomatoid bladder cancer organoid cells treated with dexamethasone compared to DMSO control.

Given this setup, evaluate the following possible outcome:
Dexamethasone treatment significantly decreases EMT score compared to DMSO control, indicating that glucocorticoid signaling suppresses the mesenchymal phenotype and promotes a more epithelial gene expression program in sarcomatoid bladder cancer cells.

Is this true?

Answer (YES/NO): YES